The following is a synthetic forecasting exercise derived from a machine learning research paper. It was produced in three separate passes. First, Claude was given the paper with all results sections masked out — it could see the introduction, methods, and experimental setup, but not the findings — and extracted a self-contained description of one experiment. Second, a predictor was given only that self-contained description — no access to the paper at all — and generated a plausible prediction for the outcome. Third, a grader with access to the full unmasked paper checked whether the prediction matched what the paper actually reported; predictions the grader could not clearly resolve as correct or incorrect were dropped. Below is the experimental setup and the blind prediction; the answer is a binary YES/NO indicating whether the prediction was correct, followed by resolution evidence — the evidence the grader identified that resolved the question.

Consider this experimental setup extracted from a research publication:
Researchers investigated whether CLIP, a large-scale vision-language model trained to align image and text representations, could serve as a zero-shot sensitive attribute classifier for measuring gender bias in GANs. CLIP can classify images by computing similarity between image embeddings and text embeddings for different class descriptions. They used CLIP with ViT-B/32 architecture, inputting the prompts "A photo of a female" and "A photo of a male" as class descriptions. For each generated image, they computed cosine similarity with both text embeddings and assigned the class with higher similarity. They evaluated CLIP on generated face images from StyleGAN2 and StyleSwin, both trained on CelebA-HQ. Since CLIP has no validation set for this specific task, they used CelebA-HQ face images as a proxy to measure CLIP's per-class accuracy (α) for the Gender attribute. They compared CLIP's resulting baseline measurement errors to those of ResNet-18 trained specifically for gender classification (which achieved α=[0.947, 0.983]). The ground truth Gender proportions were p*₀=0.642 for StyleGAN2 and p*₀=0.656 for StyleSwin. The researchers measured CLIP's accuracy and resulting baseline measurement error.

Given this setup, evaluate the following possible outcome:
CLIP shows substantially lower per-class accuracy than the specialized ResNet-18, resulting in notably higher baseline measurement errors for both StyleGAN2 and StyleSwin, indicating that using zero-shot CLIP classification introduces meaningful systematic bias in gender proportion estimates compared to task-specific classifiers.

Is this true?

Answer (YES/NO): NO